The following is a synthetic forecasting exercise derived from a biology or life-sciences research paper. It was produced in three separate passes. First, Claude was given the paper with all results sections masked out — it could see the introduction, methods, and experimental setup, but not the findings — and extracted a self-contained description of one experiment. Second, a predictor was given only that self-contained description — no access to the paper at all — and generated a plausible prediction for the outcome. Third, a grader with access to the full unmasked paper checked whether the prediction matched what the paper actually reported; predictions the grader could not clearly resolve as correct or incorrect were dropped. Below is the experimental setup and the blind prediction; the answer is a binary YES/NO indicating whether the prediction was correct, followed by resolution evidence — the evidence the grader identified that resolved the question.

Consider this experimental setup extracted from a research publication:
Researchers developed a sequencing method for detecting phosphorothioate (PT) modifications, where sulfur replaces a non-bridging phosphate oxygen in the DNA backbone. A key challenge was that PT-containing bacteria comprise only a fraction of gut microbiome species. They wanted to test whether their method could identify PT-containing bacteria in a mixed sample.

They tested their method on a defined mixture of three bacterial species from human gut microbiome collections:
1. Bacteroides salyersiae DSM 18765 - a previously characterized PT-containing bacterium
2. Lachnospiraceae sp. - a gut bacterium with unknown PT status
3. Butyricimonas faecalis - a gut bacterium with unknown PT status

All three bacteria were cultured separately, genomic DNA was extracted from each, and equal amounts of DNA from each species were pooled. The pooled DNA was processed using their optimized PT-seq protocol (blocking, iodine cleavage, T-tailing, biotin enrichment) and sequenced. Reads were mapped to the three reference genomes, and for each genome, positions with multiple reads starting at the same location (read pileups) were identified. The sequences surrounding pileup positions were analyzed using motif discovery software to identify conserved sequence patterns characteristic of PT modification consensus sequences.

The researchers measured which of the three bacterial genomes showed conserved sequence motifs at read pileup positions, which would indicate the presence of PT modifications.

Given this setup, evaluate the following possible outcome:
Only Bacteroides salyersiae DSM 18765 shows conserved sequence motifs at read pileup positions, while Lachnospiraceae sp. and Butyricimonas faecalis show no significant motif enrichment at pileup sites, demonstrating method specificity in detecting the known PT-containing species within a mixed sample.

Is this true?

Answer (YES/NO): NO